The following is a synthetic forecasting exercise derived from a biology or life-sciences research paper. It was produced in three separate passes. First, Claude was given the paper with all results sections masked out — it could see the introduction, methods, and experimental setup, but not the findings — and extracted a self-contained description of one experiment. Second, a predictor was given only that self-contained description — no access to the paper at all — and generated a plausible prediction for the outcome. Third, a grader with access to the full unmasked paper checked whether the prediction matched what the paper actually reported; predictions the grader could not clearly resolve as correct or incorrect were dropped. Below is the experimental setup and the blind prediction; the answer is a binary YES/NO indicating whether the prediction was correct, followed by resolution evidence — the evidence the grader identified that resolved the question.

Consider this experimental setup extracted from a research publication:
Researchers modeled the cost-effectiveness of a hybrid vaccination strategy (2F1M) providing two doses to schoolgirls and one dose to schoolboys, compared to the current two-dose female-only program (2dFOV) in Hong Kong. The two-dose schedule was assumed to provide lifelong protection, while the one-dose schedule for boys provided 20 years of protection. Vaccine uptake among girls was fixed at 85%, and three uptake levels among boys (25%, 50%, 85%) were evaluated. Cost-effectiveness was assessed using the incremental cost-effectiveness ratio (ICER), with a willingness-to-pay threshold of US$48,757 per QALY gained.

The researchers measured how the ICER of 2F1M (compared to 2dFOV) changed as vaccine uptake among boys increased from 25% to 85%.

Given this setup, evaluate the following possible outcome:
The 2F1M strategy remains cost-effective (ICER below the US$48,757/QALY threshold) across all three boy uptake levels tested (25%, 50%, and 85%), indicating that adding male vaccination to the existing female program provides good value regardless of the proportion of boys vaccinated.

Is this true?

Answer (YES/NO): NO